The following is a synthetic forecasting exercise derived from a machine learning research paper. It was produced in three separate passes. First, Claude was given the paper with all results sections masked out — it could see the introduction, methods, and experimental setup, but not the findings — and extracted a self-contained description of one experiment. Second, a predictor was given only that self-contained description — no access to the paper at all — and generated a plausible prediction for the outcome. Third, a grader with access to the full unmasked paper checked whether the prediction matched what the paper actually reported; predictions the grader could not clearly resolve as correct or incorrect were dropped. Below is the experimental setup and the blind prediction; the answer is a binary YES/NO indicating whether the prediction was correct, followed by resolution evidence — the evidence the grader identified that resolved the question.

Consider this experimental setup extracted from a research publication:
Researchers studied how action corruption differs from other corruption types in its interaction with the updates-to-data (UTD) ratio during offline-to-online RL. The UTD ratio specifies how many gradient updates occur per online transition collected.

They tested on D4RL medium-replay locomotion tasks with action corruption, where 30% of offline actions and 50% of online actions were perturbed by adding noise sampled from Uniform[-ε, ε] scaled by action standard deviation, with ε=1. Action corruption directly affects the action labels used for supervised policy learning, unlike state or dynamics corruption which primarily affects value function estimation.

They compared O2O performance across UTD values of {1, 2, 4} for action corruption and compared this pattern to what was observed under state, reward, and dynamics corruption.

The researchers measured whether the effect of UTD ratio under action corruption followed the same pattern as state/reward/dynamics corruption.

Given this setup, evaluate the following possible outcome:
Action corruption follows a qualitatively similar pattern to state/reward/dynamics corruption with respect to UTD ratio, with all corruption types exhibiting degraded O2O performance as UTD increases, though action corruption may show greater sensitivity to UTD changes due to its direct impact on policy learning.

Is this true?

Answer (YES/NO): NO